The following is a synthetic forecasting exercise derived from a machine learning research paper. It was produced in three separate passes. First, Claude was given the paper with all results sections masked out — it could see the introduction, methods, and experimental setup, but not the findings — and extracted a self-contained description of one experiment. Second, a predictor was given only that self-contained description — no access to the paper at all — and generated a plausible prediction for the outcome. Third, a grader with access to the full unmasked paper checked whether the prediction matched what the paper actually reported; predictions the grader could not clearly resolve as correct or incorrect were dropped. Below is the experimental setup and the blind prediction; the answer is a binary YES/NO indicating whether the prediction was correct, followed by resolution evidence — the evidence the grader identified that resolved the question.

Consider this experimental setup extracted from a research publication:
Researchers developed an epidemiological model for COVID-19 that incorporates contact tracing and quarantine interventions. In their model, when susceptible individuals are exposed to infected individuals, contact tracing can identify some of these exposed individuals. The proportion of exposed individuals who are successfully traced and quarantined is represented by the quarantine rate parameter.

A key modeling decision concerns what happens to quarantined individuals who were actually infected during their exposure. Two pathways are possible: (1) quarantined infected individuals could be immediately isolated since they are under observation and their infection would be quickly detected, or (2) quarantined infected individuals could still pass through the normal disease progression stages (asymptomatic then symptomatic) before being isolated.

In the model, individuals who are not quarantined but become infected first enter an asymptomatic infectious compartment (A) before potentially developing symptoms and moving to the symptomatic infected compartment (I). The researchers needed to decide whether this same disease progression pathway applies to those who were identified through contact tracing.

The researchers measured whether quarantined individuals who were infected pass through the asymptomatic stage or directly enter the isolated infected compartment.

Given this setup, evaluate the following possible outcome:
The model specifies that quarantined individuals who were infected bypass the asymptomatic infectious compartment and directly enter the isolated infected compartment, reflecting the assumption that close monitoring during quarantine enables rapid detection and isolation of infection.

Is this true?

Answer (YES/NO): YES